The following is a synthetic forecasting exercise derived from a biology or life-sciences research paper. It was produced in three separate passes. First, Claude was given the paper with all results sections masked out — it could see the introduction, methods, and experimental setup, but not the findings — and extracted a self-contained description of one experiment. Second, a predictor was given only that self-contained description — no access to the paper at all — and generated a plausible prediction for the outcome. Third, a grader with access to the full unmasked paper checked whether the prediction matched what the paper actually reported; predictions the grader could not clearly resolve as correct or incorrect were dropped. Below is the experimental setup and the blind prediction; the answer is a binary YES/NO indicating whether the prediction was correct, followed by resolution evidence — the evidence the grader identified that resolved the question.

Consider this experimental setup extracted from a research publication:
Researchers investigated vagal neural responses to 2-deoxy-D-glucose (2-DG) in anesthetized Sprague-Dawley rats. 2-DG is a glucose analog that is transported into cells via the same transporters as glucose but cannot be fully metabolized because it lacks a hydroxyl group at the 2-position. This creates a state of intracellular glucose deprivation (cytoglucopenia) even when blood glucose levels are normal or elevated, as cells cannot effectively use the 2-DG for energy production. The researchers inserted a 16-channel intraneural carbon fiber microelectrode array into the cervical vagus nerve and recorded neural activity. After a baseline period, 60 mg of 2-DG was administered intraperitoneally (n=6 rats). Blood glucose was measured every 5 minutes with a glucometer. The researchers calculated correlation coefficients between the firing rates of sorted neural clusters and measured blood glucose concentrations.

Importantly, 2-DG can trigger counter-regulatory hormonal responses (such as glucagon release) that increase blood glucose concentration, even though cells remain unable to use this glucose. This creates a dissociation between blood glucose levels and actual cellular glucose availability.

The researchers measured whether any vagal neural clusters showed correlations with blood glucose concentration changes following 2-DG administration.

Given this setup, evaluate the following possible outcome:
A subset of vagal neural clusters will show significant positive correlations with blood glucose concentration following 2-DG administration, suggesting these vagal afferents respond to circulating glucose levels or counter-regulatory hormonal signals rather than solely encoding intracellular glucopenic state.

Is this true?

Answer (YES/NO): NO